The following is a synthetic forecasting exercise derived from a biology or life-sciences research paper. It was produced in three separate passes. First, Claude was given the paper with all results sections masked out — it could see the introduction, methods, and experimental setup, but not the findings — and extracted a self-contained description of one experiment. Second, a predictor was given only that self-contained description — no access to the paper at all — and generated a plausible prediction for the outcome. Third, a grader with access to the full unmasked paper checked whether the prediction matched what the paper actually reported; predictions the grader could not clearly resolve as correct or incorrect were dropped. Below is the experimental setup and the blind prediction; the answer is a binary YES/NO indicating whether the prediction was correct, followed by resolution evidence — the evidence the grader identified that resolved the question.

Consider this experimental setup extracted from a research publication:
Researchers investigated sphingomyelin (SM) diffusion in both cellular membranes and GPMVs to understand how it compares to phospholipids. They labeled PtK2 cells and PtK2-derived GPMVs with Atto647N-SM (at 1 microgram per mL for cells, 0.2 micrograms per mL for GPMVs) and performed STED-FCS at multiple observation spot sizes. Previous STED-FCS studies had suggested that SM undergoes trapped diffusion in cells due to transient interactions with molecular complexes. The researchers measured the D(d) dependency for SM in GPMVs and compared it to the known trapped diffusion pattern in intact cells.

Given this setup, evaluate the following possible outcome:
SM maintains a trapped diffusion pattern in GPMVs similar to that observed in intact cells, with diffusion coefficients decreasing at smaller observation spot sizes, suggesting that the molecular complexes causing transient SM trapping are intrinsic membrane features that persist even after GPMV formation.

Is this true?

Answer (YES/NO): NO